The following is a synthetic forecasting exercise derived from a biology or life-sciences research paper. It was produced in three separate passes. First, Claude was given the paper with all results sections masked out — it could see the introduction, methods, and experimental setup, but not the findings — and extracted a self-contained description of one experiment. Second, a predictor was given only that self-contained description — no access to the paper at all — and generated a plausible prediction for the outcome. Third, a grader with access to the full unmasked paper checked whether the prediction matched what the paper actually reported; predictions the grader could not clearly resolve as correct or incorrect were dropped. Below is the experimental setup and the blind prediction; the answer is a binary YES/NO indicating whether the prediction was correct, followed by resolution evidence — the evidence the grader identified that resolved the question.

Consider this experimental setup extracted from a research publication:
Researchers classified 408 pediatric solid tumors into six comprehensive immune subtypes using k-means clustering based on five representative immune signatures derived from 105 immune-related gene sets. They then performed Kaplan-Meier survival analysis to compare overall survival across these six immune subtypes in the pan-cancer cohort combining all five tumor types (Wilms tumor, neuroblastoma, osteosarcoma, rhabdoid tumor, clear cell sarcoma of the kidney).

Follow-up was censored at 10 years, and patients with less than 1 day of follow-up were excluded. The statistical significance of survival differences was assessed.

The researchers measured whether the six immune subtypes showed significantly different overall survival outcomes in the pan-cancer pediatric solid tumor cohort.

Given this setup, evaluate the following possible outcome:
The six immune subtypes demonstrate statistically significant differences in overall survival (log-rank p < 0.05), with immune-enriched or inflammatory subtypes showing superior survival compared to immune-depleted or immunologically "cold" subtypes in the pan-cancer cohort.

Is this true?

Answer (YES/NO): NO